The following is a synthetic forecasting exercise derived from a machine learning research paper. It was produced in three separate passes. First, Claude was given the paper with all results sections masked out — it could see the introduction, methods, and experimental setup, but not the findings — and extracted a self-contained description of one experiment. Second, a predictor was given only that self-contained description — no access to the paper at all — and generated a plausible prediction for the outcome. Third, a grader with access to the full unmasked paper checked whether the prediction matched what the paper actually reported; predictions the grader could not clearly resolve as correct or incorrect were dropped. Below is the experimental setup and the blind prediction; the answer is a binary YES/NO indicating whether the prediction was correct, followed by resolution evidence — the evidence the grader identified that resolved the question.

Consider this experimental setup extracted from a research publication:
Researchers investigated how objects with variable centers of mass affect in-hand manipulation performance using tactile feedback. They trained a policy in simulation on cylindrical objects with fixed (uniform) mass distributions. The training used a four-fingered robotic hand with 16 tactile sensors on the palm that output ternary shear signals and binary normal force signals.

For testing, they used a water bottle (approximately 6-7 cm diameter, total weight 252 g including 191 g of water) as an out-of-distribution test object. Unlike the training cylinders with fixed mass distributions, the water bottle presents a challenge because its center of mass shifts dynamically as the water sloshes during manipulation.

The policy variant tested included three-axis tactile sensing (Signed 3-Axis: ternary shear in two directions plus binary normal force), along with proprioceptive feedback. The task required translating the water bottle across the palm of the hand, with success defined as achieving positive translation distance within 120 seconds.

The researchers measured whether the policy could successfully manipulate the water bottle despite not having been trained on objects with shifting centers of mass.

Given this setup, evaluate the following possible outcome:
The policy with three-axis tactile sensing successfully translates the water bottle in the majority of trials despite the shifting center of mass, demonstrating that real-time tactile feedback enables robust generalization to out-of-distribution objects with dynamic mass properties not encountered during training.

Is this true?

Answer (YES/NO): YES